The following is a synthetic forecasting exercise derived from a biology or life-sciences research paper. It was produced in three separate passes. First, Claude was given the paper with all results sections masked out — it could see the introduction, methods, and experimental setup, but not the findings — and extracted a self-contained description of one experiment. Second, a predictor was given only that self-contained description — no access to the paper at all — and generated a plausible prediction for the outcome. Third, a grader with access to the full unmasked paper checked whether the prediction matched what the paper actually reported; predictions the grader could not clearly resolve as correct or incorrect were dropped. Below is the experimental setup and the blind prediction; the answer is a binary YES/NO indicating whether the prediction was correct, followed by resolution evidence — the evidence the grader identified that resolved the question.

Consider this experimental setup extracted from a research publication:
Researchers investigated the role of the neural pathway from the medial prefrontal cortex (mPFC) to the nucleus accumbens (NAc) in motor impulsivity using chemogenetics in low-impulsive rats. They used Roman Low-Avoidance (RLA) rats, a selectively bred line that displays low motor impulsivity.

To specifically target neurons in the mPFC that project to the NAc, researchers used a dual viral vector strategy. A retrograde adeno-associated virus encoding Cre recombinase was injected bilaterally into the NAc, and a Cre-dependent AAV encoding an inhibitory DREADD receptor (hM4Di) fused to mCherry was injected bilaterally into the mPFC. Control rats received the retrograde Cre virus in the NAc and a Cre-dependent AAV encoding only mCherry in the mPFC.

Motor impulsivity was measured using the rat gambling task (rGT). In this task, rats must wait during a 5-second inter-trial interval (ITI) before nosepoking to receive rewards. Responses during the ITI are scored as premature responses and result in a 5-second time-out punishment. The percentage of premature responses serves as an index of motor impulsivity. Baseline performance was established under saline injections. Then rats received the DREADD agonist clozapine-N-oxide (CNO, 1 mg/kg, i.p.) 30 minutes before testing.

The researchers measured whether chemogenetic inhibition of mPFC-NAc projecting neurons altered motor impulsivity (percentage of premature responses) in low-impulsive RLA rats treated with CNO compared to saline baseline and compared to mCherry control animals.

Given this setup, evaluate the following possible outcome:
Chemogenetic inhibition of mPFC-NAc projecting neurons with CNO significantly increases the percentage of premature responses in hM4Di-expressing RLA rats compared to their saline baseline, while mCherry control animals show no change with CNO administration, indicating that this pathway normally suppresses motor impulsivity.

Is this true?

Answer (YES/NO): NO